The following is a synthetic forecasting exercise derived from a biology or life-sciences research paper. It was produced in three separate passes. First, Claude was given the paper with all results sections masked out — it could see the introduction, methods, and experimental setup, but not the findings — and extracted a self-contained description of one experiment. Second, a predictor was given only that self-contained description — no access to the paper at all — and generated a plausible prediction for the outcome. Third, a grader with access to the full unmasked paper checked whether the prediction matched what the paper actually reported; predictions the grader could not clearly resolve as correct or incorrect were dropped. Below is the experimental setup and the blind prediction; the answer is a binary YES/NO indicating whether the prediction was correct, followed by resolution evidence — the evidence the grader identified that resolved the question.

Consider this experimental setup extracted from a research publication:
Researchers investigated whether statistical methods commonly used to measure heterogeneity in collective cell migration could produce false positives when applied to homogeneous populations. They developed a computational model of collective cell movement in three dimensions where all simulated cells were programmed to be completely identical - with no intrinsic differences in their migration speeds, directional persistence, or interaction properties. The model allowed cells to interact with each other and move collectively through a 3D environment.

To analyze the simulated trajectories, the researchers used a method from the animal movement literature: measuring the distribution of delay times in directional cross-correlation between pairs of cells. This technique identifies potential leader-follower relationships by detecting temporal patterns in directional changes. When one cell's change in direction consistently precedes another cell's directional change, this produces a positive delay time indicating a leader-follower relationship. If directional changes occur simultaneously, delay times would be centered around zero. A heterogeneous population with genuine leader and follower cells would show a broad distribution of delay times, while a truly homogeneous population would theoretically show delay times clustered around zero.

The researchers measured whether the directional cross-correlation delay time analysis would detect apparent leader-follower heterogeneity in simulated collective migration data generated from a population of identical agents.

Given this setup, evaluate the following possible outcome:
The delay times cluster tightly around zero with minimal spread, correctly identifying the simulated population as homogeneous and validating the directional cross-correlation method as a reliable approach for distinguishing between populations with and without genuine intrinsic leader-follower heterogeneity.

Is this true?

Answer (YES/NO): NO